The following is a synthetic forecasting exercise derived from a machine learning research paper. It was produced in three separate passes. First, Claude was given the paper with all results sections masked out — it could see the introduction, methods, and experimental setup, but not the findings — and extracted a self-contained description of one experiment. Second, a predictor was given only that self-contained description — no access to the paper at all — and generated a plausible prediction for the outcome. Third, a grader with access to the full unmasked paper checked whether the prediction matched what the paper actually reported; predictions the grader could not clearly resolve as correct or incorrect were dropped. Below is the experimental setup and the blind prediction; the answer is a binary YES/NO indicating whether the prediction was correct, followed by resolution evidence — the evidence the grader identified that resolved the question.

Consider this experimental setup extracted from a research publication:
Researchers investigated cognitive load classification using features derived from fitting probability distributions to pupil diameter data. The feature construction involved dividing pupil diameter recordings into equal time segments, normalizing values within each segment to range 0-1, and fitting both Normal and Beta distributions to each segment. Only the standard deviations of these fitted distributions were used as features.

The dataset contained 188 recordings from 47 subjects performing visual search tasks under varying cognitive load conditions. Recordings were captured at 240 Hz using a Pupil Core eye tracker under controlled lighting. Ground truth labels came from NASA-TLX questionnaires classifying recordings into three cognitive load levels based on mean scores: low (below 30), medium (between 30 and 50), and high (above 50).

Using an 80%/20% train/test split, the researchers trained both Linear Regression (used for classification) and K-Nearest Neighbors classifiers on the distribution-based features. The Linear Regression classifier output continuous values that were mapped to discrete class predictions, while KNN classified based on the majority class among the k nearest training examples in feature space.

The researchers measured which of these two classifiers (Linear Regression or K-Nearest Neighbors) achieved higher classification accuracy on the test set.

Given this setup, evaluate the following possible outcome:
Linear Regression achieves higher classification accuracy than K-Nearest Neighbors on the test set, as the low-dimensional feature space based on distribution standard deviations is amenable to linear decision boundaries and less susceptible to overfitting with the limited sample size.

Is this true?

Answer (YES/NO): YES